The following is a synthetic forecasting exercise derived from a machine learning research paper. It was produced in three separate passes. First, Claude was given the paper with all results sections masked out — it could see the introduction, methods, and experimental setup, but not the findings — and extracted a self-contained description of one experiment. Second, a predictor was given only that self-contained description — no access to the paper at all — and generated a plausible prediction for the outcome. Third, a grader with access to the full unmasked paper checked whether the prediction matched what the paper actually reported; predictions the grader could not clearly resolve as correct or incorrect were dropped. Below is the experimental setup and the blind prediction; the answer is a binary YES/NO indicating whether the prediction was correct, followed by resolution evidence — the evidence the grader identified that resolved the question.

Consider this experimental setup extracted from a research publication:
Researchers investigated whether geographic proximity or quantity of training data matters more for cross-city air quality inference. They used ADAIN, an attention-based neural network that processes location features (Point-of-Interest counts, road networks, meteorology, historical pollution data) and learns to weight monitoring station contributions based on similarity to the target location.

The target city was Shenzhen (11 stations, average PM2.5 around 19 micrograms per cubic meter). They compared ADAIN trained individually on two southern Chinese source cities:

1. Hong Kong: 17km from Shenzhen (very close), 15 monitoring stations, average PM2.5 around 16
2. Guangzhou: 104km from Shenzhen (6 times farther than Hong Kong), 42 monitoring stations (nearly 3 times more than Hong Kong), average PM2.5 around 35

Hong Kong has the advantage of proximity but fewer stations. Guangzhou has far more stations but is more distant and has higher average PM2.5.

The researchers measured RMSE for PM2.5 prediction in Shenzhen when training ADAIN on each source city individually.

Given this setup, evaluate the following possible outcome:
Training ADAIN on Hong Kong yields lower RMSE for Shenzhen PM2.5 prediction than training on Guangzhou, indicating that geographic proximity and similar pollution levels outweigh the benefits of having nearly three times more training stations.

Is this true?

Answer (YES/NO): YES